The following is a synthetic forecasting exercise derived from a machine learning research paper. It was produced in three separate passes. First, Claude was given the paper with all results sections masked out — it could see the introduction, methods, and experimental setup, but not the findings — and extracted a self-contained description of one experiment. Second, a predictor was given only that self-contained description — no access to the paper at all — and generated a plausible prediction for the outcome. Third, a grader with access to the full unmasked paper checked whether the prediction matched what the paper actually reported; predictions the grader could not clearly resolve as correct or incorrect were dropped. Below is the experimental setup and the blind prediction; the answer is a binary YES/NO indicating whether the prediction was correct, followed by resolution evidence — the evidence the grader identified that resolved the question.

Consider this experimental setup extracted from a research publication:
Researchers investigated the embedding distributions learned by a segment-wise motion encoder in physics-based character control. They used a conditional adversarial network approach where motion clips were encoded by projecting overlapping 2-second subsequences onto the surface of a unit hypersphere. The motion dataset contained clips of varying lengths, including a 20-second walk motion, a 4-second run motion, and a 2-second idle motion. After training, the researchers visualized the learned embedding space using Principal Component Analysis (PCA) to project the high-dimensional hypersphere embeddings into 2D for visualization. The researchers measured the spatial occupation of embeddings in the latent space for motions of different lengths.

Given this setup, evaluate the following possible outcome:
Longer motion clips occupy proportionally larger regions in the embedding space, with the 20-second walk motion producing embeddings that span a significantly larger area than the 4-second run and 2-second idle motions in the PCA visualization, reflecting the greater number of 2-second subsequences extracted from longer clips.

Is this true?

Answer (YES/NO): YES